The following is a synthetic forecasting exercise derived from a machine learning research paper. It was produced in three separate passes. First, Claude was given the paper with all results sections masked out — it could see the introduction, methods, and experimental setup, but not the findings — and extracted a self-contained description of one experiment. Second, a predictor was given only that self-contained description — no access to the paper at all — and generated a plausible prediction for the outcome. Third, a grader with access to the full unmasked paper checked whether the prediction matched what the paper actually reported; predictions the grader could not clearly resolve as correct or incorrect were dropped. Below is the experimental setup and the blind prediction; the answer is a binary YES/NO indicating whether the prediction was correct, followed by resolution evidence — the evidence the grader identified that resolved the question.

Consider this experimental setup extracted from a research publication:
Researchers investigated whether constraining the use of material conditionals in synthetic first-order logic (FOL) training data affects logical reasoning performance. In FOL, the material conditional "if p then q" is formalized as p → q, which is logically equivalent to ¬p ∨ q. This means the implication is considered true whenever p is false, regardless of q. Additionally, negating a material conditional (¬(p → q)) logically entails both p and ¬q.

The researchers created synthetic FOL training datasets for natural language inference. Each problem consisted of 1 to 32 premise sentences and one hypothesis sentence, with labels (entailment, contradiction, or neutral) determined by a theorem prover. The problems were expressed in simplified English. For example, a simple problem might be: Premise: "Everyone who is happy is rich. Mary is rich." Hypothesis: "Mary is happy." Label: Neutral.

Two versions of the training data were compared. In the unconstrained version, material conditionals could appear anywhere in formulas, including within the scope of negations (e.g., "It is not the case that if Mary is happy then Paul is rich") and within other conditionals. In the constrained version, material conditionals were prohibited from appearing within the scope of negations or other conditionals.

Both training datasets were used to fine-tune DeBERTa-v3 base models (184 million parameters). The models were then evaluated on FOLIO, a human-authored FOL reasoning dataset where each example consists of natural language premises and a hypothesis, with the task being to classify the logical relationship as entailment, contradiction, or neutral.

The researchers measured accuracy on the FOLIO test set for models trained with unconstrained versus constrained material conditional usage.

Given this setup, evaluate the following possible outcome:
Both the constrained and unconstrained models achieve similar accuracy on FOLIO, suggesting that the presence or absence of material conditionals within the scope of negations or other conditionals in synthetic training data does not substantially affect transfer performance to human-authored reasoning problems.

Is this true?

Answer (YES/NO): NO